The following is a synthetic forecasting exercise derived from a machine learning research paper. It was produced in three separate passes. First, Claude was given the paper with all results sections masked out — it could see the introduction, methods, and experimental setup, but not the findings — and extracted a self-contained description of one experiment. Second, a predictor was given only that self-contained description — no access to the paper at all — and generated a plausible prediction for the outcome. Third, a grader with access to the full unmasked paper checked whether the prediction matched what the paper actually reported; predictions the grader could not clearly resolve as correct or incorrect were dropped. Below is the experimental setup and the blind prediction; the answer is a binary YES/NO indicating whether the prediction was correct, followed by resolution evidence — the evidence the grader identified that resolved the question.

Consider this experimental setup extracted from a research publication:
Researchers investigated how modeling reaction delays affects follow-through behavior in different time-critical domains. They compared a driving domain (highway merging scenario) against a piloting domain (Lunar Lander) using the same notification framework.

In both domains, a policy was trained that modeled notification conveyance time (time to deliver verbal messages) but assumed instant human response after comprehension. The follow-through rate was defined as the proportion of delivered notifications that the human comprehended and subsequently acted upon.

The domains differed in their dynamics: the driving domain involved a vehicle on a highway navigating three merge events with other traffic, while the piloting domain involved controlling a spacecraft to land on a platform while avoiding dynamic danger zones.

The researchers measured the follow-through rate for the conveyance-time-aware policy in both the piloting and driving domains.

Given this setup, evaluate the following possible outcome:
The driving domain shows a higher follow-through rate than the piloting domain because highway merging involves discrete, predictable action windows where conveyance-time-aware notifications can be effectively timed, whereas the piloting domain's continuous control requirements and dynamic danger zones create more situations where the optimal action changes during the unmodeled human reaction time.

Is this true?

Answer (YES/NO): NO